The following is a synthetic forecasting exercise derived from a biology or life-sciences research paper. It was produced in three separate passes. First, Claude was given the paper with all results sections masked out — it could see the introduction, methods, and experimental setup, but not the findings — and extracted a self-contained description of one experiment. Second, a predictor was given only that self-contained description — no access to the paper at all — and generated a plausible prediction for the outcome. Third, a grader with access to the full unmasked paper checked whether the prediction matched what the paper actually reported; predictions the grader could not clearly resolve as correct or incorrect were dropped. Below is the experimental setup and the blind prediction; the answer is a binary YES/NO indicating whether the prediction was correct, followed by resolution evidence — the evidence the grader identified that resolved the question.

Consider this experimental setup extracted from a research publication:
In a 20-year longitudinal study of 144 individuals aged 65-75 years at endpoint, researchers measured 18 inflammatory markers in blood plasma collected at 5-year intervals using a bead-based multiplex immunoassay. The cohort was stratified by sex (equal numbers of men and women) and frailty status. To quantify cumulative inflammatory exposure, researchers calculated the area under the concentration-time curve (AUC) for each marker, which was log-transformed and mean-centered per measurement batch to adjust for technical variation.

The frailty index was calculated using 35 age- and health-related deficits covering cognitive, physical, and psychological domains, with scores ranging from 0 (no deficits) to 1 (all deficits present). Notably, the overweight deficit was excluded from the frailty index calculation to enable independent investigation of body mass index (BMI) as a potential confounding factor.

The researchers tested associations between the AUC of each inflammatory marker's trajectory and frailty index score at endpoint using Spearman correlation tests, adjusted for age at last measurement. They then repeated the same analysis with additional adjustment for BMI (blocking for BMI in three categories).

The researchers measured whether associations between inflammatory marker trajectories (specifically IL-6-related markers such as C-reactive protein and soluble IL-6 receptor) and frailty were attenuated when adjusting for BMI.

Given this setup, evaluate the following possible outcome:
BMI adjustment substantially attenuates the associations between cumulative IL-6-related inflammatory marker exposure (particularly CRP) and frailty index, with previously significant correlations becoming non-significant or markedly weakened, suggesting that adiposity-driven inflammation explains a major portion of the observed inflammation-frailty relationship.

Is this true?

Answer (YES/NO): NO